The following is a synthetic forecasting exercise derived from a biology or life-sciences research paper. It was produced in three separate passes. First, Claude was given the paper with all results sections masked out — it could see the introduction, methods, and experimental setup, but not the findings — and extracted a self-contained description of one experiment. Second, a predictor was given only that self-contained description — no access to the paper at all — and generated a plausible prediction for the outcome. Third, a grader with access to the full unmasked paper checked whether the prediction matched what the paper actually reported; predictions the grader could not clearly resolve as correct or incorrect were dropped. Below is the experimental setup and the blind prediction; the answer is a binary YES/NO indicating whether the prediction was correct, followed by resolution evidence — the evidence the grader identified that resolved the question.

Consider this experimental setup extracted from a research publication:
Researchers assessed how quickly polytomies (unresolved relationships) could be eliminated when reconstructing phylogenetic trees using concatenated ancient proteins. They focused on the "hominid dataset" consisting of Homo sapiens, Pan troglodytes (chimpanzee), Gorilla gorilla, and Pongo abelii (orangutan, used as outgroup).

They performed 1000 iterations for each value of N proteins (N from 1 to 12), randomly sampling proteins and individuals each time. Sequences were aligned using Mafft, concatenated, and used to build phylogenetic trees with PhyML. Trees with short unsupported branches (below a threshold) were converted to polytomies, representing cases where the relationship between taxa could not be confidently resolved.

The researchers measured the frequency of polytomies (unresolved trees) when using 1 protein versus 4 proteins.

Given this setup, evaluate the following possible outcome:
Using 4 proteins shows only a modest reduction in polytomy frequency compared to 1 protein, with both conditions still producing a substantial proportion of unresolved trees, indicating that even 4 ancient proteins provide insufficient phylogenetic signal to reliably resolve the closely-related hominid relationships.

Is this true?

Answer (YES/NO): NO